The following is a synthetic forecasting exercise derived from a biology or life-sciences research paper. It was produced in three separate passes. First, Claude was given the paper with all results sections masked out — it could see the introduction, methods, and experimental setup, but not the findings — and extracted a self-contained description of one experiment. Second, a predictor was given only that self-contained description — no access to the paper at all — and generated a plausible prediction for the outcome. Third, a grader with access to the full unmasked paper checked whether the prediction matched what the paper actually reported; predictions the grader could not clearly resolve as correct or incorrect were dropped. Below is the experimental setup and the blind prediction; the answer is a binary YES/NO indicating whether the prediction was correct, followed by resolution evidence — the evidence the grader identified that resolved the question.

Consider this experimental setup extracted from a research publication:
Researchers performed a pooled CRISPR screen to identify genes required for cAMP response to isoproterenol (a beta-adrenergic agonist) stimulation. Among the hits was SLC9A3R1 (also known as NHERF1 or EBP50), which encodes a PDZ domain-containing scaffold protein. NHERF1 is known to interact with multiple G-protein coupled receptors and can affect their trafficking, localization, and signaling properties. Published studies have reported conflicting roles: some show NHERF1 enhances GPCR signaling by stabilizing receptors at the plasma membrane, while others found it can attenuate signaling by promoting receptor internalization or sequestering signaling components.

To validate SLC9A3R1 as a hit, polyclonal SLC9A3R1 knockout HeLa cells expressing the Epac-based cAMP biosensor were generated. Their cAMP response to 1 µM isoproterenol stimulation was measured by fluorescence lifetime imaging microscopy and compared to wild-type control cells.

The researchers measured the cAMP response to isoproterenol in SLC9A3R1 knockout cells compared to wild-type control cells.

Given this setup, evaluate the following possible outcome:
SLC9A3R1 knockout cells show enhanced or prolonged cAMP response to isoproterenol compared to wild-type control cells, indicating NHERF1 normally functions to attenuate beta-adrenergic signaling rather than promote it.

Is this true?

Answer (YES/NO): NO